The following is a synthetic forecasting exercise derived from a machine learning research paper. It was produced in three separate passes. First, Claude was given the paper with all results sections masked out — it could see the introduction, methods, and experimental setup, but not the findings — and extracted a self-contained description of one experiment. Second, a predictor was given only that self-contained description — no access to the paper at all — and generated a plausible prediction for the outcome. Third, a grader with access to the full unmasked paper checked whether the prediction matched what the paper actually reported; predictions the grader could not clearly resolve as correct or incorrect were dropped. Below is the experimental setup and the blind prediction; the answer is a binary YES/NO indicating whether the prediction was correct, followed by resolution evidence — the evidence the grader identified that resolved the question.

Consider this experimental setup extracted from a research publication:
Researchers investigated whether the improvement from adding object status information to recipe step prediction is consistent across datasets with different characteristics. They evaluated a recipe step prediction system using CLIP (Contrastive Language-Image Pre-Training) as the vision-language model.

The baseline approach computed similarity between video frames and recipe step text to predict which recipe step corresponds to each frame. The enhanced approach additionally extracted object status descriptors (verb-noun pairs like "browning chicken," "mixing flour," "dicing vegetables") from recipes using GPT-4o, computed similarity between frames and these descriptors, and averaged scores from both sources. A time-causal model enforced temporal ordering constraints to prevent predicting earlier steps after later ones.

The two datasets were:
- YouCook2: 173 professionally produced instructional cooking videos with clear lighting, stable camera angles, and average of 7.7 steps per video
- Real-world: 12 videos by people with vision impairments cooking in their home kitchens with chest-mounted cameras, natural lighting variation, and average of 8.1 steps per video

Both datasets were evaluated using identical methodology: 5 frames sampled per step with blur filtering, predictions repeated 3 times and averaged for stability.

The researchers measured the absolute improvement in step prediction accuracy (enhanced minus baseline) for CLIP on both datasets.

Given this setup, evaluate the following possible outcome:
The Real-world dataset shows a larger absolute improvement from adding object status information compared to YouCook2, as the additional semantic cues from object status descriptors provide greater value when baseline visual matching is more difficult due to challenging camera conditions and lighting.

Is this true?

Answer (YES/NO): NO